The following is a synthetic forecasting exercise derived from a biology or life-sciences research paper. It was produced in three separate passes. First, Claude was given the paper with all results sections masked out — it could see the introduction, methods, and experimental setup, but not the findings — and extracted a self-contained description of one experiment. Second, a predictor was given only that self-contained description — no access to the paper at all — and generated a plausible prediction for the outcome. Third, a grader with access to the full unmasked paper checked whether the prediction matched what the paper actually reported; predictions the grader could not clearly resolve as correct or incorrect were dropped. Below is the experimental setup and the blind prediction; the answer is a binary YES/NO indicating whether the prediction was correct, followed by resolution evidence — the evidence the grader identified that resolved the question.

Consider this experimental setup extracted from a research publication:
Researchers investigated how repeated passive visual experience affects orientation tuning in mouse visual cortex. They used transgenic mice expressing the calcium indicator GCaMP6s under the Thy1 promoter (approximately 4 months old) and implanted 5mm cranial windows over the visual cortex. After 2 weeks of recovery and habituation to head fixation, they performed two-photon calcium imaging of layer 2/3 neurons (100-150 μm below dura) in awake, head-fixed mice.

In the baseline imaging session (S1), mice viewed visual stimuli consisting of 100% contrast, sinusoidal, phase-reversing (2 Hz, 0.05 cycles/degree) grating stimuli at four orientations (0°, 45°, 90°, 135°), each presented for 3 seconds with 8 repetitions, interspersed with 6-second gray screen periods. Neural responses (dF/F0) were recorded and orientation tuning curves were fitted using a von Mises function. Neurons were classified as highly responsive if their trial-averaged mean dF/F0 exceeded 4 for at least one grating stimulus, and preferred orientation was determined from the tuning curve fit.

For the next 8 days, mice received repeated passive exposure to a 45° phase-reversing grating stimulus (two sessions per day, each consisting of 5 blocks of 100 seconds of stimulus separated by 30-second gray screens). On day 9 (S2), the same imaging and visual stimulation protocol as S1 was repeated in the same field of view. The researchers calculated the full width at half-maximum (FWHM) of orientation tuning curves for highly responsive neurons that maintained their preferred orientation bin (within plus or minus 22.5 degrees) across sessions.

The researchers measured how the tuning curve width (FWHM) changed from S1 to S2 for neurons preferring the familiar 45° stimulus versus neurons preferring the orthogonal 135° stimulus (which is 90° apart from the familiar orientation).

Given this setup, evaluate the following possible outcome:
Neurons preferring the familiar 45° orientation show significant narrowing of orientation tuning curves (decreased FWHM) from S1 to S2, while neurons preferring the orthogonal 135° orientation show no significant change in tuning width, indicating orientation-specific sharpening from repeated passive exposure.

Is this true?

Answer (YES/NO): NO